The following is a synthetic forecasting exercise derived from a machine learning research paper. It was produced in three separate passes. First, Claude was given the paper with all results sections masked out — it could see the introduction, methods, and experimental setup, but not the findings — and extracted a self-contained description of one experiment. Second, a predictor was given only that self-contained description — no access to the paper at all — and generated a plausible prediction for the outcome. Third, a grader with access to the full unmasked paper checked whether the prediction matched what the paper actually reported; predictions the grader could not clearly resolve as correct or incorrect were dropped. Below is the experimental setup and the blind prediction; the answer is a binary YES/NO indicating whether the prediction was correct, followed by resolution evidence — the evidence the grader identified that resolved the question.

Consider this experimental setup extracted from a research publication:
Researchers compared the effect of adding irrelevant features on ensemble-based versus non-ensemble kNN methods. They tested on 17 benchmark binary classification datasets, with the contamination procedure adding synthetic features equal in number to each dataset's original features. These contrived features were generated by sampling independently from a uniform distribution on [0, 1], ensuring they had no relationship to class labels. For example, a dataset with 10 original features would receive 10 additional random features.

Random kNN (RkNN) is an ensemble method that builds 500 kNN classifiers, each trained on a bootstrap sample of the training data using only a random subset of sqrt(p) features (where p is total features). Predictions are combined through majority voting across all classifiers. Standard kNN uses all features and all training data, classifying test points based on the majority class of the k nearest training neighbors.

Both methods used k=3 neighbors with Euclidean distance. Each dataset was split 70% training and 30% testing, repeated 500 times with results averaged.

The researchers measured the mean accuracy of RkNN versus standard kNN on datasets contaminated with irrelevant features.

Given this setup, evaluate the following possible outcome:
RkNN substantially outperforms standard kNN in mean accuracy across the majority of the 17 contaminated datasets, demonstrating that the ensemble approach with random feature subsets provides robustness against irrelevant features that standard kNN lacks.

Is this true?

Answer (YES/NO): YES